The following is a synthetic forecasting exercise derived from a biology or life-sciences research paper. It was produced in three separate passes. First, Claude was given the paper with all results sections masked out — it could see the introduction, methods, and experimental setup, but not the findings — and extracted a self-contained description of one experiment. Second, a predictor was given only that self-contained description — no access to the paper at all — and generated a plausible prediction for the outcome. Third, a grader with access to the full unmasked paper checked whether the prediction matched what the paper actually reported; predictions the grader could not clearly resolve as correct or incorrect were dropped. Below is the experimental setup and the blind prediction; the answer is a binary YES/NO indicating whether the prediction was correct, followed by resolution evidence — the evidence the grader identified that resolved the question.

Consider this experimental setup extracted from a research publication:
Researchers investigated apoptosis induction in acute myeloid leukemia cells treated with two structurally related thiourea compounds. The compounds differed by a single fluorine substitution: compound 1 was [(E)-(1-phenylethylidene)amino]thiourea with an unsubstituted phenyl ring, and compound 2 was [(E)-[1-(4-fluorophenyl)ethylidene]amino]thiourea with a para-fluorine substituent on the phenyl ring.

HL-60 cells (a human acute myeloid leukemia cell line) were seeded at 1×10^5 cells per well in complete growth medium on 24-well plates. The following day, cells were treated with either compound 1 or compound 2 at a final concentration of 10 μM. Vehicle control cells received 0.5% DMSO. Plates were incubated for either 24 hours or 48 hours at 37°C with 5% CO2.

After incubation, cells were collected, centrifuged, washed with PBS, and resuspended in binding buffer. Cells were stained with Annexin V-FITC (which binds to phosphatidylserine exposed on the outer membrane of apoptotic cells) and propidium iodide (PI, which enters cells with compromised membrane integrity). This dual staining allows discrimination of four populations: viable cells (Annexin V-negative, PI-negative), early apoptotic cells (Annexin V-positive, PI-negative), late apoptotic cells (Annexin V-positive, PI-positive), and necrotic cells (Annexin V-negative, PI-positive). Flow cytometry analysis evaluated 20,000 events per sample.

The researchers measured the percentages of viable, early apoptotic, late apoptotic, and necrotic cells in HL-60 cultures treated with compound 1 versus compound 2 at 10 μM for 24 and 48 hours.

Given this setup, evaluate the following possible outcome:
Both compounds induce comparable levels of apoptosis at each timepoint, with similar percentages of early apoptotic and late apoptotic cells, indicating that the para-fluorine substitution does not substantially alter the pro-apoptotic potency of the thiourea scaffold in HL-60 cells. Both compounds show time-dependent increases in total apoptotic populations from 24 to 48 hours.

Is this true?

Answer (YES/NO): NO